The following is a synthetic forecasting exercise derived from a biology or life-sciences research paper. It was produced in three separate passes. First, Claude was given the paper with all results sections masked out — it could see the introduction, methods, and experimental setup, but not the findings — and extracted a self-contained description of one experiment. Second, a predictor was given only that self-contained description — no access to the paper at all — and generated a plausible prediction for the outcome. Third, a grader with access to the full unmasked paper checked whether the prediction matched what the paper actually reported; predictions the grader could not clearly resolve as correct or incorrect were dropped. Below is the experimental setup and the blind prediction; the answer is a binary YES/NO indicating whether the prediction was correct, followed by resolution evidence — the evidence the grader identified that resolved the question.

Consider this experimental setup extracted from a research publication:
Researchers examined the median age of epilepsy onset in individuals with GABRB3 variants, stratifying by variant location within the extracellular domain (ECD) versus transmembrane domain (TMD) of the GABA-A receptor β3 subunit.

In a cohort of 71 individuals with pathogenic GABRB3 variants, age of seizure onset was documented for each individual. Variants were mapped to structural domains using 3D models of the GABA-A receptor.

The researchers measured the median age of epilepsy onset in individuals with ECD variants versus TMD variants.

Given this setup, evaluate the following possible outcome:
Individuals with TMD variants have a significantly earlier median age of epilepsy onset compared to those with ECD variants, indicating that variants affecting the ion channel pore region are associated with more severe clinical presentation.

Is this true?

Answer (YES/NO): YES